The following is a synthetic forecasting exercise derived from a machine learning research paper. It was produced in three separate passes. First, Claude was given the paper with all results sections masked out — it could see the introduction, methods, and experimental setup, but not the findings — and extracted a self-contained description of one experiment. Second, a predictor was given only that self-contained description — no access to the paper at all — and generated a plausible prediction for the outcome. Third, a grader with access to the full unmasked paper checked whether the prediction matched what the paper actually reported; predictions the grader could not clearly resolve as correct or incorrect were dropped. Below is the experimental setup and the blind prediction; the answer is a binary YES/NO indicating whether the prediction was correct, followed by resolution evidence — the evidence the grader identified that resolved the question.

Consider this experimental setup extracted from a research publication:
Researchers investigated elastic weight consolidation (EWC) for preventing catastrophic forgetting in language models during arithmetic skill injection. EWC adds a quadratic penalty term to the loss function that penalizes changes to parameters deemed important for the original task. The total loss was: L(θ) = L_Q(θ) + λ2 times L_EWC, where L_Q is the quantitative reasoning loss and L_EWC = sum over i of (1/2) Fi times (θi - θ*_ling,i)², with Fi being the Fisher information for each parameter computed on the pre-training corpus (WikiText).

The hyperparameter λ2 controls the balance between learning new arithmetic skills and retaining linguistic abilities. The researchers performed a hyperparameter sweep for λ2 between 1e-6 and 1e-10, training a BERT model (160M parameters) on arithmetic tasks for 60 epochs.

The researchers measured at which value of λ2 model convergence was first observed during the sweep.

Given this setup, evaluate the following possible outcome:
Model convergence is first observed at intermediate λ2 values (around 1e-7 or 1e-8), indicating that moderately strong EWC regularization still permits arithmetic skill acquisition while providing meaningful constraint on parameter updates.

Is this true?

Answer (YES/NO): YES